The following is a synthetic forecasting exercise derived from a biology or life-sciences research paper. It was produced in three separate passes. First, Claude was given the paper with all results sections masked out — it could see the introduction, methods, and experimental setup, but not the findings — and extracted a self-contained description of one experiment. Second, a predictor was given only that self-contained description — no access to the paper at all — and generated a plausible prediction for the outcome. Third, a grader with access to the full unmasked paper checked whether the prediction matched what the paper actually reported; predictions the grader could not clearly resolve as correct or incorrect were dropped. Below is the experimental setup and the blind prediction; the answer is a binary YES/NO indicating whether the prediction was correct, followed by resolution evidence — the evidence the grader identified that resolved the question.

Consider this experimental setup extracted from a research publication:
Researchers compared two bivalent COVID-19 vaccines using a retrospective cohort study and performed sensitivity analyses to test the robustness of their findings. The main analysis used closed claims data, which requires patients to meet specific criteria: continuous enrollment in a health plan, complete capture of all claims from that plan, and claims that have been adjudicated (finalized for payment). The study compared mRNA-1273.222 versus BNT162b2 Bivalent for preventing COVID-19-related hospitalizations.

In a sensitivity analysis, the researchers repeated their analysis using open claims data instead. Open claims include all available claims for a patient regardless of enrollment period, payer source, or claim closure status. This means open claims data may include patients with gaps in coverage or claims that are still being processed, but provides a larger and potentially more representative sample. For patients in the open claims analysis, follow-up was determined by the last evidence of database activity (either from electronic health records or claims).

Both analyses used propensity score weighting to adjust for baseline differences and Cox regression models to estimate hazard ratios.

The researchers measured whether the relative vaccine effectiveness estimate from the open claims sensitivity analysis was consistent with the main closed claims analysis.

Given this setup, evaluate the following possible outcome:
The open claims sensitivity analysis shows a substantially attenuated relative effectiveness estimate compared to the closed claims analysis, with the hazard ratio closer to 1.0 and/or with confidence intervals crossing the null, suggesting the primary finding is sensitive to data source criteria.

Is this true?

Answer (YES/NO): NO